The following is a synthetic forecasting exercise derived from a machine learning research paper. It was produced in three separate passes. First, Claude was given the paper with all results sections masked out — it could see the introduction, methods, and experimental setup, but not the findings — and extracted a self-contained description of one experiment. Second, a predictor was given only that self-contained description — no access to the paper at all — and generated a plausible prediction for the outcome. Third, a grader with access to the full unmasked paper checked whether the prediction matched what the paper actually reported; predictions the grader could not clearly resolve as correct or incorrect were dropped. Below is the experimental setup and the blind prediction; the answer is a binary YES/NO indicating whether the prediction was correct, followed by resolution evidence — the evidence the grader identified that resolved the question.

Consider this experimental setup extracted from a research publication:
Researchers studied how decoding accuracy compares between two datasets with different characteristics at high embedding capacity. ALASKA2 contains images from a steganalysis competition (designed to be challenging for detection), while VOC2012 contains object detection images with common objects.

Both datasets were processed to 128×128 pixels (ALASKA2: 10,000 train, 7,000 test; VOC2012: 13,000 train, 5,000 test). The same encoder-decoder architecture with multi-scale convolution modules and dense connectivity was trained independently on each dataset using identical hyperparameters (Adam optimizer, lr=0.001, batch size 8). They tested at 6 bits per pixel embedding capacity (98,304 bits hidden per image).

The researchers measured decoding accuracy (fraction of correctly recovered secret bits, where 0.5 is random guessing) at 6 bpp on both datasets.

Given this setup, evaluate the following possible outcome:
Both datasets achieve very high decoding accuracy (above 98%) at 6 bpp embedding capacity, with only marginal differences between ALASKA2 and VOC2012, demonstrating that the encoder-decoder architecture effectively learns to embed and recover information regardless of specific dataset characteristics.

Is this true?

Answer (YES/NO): NO